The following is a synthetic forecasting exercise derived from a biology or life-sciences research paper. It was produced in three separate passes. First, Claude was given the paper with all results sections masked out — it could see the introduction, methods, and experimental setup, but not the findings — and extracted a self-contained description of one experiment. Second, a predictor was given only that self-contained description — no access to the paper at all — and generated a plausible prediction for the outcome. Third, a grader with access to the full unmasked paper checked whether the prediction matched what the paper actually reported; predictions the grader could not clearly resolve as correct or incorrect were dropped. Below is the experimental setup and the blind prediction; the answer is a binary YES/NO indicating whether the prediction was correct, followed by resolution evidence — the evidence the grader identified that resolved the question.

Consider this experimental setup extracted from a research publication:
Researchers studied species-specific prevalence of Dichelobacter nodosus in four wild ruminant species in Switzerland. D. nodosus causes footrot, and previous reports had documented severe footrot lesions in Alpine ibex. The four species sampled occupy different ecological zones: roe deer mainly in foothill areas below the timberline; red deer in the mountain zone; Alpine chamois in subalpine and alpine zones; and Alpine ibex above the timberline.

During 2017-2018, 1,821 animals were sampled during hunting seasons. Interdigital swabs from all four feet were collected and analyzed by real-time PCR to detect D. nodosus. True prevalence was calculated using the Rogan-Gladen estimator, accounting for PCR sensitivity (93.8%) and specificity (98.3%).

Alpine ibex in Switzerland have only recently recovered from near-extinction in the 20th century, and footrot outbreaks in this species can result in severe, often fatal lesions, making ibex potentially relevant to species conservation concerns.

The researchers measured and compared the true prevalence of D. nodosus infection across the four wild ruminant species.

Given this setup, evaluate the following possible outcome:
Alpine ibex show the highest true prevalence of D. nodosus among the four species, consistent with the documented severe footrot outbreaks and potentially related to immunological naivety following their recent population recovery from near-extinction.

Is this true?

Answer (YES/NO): NO